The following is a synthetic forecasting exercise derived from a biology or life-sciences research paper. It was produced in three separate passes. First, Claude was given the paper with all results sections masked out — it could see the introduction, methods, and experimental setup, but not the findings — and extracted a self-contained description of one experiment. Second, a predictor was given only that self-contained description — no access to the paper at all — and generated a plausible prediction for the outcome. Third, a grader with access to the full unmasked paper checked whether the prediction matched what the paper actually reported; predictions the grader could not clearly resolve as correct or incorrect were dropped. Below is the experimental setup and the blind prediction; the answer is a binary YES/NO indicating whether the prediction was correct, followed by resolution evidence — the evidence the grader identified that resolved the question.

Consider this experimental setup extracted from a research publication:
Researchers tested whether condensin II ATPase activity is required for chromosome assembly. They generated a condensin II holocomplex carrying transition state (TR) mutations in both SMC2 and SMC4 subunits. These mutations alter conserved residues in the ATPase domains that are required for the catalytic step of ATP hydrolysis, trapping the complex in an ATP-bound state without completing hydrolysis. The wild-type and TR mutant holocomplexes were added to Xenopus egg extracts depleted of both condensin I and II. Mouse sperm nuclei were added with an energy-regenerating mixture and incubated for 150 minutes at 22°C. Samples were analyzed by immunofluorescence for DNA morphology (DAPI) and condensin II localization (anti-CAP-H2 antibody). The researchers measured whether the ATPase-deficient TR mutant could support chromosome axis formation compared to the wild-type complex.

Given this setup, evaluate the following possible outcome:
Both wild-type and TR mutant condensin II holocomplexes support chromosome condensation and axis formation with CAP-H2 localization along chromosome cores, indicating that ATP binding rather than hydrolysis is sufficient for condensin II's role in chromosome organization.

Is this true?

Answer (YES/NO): NO